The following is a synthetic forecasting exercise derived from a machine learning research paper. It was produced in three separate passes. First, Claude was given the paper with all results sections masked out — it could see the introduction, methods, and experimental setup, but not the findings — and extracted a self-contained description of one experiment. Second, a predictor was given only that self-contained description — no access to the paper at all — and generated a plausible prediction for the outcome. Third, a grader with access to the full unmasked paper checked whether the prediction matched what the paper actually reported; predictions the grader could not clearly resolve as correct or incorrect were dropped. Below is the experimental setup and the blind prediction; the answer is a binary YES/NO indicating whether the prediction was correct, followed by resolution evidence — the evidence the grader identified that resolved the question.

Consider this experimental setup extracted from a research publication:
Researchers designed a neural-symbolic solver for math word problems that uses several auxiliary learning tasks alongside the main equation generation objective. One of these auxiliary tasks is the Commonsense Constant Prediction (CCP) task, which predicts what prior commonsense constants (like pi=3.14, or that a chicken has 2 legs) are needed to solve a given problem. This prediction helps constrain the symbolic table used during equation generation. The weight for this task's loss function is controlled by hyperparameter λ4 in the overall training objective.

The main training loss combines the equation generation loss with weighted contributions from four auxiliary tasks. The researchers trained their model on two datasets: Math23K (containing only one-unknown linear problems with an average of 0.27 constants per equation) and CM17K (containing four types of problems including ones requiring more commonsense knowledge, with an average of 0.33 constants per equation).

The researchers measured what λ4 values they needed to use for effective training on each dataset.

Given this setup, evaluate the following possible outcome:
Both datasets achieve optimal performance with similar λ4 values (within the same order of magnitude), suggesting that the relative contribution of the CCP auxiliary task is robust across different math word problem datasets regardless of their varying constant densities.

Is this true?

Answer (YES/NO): NO